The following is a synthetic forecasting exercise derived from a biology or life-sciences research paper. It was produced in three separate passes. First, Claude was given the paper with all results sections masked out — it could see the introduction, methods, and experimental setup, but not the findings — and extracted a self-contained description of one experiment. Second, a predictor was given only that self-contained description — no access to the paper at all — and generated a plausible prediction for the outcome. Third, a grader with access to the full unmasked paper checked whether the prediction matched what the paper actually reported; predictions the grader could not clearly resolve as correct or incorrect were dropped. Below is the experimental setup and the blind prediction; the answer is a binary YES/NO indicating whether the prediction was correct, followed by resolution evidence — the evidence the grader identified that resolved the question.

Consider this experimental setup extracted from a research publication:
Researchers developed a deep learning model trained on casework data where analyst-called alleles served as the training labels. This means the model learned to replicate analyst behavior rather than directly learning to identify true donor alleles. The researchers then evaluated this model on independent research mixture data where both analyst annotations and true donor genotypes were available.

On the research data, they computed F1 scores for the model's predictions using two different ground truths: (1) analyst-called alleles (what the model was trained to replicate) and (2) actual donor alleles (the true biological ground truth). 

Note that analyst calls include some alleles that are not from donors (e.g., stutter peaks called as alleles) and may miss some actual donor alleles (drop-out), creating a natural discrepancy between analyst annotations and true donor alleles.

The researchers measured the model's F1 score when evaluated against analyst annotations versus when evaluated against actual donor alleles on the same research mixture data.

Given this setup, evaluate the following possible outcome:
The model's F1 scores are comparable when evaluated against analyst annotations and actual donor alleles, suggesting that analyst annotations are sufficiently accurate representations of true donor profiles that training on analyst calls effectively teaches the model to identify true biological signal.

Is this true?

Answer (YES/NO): YES